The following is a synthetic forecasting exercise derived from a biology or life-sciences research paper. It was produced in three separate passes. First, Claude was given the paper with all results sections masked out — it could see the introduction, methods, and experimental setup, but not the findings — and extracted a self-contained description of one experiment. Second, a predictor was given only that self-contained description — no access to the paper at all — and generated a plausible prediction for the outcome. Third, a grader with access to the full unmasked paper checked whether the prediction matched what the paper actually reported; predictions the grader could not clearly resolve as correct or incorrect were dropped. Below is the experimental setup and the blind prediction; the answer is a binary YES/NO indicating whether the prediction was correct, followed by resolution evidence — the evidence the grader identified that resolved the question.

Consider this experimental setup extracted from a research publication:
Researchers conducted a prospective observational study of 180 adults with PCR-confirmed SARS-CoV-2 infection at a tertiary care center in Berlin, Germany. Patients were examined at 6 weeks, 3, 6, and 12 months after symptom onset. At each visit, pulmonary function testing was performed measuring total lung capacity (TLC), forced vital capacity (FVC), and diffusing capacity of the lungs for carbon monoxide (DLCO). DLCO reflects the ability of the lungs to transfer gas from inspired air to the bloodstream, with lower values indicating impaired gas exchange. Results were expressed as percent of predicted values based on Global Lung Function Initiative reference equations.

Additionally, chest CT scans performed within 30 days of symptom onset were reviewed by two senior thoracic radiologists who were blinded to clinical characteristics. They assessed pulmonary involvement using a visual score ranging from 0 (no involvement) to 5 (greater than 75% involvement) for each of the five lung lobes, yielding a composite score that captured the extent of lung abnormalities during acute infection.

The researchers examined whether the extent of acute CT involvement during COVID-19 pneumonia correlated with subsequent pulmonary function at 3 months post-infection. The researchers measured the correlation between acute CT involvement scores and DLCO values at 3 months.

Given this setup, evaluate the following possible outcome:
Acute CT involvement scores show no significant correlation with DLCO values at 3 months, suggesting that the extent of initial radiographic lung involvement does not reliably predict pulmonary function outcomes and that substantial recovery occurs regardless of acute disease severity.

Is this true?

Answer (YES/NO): NO